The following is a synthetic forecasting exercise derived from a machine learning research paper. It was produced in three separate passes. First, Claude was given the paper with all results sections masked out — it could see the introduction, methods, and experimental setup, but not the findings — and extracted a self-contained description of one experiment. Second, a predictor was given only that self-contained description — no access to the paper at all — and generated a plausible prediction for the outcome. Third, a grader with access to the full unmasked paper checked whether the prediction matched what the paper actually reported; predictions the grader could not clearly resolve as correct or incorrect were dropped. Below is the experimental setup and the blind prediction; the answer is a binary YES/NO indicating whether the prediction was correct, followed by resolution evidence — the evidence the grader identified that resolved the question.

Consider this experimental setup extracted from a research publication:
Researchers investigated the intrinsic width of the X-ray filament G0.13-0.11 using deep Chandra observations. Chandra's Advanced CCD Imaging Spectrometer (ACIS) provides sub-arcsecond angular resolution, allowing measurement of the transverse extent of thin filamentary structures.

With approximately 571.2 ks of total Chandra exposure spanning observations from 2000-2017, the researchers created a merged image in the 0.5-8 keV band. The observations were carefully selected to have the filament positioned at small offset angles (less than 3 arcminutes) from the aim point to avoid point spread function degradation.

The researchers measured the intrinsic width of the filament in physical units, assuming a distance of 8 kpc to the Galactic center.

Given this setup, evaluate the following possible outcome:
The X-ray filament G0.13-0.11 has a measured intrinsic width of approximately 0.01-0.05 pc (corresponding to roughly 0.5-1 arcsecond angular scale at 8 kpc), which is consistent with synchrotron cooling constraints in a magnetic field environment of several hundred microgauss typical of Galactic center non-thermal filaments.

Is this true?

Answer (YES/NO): NO